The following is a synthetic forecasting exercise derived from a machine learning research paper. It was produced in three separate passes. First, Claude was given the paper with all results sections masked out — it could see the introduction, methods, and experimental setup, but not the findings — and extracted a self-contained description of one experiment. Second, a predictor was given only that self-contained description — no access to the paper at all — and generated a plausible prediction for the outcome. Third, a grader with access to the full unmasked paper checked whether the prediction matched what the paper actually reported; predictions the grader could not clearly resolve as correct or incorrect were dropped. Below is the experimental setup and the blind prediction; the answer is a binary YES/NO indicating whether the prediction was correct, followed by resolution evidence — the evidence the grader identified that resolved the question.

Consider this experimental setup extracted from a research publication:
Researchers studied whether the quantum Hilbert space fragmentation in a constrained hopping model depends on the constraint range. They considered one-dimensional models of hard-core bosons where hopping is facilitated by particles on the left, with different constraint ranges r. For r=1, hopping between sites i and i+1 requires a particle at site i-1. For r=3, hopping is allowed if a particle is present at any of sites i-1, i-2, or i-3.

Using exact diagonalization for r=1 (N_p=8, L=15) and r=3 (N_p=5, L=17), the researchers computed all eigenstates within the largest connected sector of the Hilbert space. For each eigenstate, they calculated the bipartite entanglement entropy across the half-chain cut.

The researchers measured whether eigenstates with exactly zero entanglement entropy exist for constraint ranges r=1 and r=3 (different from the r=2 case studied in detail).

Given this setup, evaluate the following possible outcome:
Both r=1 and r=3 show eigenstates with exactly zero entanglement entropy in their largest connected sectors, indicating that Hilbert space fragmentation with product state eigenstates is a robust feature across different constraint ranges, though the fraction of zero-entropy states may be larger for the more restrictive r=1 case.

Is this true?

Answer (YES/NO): YES